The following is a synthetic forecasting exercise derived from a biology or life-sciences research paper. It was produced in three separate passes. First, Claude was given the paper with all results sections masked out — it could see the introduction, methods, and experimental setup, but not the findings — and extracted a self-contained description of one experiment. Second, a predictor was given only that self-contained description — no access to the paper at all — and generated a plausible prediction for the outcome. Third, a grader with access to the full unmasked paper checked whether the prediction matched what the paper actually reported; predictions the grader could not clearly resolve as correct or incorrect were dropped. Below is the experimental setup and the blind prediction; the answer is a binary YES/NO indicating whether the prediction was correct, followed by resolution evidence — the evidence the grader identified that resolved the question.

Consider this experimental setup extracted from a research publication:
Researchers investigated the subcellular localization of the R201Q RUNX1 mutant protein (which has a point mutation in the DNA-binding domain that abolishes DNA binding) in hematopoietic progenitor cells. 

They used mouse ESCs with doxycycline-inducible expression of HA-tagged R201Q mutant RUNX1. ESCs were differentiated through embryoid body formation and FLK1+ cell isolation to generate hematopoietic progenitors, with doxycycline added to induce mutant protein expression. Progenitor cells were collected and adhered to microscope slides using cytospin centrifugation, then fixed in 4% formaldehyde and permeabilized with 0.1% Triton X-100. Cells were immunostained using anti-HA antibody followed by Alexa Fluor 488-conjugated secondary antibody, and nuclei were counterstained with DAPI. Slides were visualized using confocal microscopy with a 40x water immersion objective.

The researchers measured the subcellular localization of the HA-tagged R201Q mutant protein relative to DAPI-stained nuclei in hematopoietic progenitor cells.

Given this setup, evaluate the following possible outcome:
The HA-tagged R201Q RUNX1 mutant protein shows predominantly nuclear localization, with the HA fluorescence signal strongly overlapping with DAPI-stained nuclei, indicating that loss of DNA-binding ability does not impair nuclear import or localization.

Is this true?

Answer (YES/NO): NO